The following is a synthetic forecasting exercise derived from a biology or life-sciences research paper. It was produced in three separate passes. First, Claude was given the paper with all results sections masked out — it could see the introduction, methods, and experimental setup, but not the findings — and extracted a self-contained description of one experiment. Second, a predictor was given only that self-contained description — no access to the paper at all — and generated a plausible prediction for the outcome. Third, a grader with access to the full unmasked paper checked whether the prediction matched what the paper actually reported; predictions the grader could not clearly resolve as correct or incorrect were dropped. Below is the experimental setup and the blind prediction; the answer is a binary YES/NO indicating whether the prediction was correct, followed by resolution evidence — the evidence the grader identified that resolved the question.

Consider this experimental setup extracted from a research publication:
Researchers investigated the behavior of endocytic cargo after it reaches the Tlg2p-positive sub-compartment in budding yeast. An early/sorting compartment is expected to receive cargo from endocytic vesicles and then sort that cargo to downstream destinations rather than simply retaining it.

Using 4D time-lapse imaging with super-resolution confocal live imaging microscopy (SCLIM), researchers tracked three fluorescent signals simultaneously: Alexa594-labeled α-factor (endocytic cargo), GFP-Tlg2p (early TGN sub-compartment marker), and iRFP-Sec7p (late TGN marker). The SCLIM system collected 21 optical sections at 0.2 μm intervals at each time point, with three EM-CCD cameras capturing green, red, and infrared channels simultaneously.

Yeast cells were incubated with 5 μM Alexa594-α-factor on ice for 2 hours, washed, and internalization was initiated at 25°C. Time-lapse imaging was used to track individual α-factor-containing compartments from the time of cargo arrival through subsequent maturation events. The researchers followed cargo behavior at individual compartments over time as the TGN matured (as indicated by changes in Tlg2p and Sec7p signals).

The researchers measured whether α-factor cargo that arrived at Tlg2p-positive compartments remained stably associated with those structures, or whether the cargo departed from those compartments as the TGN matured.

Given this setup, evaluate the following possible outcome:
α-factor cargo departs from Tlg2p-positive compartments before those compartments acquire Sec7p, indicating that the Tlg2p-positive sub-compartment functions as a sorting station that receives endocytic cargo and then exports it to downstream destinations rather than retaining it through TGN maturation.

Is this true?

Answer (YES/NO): NO